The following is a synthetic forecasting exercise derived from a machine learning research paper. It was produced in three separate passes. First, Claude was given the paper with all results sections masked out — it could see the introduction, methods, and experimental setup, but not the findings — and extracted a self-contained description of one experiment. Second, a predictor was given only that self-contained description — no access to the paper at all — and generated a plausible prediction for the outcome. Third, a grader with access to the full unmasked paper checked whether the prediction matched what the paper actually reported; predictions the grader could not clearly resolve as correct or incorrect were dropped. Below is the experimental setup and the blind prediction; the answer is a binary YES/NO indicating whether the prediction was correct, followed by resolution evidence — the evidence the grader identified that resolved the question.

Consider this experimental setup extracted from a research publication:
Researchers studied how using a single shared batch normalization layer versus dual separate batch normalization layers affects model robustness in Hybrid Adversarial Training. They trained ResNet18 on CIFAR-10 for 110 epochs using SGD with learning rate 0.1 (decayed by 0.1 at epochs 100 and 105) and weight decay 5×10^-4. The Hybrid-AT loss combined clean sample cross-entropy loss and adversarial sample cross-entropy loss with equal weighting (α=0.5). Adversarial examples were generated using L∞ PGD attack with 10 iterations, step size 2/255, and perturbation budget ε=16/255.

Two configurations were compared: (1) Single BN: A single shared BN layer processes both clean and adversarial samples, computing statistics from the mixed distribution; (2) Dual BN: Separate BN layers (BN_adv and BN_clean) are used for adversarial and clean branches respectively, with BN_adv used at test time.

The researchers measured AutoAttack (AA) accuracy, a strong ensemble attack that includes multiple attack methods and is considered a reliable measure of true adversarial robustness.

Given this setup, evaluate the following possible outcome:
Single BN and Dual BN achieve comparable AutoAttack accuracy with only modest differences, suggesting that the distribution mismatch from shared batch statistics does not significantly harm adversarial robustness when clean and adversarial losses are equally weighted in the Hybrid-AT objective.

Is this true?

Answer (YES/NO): NO